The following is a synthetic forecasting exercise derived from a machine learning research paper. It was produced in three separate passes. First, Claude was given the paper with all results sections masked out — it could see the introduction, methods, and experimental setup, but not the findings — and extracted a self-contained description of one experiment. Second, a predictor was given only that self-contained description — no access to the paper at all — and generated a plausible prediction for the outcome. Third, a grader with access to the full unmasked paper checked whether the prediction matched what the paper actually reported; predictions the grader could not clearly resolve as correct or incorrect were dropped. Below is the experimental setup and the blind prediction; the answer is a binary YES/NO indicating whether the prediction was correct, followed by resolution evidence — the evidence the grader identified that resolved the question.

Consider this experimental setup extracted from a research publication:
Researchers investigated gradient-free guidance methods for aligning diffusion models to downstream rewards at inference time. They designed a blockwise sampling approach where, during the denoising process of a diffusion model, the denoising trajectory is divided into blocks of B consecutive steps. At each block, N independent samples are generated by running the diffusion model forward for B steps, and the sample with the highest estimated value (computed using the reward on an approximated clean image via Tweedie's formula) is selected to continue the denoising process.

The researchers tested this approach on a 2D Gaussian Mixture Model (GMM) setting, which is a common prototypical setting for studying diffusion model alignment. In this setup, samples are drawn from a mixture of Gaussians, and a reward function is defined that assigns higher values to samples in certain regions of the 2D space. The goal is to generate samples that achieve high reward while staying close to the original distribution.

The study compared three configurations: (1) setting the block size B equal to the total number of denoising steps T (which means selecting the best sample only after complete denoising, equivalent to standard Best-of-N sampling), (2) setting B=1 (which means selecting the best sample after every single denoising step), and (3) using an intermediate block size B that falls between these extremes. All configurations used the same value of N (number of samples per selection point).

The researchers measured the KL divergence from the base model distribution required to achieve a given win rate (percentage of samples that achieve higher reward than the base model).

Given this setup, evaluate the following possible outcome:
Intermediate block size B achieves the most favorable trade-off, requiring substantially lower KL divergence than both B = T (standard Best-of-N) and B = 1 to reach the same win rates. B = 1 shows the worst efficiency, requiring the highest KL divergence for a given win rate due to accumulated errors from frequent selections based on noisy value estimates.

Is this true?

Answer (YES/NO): NO